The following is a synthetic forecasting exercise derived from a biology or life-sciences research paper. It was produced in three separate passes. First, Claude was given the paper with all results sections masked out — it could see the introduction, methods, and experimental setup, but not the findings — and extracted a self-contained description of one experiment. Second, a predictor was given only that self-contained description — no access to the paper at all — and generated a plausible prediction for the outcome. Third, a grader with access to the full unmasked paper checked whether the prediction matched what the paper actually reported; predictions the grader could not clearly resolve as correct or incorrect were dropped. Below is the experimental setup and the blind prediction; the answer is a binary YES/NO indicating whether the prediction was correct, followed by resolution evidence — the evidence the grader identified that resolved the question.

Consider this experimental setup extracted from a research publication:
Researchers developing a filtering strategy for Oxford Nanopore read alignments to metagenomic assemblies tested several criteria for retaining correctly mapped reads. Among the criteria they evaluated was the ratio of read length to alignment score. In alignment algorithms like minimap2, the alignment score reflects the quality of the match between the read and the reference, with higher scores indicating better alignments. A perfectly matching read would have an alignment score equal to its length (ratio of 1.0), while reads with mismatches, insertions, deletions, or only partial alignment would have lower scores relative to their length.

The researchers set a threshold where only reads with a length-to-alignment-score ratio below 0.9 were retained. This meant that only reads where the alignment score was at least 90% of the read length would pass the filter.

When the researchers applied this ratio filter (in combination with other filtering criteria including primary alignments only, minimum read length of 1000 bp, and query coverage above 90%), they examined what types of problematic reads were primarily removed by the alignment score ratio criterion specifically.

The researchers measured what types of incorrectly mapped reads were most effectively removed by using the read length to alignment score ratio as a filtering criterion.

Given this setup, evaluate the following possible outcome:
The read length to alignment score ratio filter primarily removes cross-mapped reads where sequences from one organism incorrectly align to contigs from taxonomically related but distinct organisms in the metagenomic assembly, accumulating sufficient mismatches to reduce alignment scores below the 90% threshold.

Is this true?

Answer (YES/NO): NO